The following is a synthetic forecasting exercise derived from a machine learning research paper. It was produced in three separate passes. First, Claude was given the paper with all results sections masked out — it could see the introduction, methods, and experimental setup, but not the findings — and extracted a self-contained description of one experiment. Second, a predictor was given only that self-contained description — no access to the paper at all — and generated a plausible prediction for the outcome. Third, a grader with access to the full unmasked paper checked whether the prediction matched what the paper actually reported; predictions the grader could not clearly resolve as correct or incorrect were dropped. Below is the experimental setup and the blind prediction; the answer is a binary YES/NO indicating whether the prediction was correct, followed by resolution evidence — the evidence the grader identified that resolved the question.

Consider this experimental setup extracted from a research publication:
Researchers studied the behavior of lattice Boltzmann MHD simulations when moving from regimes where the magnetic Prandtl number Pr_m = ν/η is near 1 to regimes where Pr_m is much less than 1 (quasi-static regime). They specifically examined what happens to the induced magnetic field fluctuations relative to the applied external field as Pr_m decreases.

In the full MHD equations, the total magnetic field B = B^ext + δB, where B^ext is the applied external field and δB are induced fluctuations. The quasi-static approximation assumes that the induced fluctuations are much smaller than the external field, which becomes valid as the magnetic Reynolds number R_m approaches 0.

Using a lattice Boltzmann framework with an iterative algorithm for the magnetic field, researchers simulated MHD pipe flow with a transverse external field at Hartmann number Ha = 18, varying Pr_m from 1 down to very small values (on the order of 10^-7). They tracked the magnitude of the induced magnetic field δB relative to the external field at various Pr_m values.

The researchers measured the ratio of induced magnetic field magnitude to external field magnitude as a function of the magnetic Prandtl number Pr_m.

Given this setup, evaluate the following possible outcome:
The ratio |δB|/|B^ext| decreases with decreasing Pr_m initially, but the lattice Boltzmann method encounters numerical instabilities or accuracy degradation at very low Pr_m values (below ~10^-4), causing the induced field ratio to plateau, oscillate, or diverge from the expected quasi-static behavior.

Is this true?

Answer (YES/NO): NO